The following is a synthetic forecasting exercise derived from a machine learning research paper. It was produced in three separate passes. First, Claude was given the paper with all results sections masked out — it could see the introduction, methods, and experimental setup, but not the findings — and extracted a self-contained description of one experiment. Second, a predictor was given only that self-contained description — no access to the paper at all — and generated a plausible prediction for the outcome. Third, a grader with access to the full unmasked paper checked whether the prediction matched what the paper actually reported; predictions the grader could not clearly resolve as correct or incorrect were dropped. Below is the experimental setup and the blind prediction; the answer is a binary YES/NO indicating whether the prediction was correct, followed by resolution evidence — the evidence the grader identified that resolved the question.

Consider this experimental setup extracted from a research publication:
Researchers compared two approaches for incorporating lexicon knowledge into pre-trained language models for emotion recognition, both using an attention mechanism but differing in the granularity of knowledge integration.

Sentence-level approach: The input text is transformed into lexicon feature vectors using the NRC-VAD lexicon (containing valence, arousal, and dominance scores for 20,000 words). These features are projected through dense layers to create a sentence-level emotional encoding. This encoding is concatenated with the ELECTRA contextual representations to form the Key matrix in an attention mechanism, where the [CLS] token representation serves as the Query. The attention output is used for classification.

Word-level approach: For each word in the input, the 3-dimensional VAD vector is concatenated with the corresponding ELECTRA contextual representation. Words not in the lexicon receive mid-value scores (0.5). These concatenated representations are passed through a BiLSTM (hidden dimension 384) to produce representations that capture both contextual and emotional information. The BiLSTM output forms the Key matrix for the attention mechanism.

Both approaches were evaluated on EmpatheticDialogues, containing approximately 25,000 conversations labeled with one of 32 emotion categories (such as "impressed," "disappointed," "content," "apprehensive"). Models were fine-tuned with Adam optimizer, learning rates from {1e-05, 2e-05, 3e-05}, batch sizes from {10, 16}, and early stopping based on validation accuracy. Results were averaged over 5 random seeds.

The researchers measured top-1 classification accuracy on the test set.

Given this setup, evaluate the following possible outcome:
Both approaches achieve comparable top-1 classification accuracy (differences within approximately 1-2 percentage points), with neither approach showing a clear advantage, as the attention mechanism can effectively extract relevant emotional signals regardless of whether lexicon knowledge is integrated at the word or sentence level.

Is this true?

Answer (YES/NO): NO